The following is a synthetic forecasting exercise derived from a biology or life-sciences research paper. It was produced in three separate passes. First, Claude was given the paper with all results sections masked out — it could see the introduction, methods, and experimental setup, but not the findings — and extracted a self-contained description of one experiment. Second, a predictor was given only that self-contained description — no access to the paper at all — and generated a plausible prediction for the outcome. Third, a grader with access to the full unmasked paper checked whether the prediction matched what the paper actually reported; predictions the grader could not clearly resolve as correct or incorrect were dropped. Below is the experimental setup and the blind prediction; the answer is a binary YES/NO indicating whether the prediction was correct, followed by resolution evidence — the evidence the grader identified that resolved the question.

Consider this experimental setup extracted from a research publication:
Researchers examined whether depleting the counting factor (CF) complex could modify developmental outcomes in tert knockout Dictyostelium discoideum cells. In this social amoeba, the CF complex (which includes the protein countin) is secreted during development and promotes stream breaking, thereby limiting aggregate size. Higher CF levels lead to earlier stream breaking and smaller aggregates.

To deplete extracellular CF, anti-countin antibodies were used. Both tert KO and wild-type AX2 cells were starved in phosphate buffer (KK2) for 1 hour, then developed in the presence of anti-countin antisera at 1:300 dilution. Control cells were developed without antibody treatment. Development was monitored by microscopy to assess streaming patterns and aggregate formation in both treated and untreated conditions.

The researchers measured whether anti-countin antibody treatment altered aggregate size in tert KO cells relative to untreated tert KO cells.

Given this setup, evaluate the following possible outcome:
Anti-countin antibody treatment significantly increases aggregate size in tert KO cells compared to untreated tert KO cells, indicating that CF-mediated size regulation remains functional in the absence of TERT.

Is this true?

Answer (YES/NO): YES